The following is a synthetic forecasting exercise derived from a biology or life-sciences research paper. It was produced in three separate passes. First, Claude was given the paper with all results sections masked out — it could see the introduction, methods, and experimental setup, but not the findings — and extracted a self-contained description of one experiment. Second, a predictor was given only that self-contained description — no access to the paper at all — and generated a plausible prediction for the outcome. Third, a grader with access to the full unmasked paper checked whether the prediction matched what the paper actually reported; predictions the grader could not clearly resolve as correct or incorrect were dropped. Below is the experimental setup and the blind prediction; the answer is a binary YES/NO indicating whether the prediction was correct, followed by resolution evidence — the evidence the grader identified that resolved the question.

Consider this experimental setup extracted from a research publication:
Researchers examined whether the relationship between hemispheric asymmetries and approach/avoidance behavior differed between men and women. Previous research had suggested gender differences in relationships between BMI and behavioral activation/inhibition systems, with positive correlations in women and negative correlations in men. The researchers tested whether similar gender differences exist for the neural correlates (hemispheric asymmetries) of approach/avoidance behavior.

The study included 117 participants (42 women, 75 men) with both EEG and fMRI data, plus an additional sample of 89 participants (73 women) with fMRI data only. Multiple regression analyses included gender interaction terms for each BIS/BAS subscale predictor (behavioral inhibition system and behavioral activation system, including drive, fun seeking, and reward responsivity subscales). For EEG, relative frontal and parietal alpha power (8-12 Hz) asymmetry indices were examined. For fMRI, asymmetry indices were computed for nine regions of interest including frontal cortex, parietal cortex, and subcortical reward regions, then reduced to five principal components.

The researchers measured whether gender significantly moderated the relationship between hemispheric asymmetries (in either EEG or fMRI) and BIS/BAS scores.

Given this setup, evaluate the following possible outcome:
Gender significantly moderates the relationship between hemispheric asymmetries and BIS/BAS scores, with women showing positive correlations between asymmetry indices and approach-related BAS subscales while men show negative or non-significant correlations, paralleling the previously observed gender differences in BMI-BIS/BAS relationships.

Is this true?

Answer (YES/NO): NO